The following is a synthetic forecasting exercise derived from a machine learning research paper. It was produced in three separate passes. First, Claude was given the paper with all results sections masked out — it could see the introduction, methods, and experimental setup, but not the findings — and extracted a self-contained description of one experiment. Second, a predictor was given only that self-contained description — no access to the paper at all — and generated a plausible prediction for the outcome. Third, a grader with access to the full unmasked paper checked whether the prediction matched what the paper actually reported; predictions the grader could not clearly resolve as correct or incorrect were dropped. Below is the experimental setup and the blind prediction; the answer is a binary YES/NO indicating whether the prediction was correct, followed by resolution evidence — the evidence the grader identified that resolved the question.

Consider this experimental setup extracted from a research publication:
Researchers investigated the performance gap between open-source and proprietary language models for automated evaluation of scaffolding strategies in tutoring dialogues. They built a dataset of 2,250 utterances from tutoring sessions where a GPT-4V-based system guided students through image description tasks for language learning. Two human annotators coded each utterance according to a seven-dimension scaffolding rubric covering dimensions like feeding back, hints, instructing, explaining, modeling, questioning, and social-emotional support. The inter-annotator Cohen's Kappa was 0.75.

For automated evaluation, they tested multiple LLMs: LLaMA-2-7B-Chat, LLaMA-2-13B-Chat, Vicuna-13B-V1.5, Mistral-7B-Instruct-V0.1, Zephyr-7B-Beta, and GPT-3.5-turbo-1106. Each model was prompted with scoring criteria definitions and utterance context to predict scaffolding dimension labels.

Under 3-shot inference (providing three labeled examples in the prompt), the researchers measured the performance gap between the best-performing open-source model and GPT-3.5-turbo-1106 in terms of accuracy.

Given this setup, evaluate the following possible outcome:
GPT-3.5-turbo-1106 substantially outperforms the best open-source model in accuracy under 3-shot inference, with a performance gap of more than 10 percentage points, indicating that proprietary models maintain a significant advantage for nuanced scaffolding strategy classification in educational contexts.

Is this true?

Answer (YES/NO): NO